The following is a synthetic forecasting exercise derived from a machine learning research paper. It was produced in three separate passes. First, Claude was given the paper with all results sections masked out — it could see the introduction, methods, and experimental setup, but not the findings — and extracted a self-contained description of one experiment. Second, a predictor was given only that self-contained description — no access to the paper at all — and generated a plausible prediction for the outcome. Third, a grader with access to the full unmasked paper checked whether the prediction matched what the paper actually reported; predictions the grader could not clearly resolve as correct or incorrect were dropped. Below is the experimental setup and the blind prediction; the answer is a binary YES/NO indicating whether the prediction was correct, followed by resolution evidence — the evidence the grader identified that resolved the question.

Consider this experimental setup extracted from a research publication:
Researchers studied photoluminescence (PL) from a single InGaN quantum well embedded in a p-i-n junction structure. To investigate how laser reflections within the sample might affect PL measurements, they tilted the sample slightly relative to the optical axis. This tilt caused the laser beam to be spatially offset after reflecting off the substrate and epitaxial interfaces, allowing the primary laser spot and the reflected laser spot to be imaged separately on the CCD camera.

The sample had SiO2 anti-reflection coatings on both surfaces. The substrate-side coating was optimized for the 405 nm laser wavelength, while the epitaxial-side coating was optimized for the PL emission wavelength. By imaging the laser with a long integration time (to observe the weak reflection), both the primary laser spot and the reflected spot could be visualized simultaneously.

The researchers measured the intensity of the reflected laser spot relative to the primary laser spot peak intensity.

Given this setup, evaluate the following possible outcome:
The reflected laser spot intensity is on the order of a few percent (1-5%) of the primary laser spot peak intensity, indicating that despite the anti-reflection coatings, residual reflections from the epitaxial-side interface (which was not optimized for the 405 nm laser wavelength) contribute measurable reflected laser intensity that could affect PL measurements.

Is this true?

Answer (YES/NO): NO